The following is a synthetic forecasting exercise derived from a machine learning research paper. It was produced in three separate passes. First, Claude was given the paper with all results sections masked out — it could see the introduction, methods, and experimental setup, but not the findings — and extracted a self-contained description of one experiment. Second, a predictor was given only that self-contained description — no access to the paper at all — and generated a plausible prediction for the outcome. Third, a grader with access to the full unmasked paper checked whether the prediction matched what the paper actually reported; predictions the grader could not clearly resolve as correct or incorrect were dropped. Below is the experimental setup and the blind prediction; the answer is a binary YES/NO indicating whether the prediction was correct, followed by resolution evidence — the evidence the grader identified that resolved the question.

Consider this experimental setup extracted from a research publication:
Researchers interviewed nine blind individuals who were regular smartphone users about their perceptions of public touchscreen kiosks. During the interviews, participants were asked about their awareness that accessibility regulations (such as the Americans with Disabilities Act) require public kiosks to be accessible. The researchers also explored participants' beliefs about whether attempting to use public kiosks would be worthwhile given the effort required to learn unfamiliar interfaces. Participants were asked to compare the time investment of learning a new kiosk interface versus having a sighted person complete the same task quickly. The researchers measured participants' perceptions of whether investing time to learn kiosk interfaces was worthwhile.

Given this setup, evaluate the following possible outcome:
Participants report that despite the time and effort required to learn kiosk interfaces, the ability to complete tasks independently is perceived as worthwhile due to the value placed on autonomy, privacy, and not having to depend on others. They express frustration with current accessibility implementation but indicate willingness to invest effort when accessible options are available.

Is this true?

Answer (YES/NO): NO